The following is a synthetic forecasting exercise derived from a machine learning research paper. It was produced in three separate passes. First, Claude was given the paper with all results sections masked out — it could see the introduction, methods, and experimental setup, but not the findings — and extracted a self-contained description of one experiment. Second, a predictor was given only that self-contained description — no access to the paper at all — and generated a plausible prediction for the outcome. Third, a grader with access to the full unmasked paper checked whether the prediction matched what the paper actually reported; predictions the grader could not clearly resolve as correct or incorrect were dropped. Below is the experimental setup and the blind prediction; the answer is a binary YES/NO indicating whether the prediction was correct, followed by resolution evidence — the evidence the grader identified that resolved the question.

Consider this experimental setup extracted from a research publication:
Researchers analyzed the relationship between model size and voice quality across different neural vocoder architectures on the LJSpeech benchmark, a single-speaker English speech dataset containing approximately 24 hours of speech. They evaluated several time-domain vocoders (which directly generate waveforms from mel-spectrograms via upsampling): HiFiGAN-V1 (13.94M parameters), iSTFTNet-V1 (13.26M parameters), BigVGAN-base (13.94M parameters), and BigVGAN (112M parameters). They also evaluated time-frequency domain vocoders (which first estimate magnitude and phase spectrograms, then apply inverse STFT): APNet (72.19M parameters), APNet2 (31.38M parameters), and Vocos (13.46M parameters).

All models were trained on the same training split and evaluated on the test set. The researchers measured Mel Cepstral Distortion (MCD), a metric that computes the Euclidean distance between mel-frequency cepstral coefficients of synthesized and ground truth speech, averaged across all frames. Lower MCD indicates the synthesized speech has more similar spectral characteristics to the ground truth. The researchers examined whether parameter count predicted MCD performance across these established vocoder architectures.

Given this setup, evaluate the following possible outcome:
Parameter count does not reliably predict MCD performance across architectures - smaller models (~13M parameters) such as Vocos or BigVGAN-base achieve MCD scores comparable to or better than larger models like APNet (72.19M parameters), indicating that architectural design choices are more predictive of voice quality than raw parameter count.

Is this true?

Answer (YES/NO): YES